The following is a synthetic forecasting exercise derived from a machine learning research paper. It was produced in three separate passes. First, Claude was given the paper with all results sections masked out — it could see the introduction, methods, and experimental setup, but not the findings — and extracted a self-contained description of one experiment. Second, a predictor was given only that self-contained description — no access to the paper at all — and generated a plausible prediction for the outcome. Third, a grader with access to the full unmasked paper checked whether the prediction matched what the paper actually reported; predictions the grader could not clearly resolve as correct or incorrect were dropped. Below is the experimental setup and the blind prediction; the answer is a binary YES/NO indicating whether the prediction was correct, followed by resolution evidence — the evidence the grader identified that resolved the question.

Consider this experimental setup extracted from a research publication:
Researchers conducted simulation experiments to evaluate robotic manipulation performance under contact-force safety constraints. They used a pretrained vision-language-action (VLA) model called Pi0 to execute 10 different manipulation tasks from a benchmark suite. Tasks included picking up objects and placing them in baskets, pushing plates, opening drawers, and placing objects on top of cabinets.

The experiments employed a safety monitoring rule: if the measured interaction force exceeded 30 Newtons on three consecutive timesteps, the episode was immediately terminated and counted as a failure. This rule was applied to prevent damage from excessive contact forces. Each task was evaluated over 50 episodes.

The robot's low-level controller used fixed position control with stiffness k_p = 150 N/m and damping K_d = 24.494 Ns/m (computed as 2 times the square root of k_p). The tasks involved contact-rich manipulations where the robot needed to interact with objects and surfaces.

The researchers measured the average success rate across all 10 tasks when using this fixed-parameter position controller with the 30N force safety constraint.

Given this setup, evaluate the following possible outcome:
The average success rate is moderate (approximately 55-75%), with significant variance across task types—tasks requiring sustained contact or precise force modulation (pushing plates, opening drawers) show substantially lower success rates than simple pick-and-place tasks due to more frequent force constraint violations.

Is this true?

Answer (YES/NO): NO